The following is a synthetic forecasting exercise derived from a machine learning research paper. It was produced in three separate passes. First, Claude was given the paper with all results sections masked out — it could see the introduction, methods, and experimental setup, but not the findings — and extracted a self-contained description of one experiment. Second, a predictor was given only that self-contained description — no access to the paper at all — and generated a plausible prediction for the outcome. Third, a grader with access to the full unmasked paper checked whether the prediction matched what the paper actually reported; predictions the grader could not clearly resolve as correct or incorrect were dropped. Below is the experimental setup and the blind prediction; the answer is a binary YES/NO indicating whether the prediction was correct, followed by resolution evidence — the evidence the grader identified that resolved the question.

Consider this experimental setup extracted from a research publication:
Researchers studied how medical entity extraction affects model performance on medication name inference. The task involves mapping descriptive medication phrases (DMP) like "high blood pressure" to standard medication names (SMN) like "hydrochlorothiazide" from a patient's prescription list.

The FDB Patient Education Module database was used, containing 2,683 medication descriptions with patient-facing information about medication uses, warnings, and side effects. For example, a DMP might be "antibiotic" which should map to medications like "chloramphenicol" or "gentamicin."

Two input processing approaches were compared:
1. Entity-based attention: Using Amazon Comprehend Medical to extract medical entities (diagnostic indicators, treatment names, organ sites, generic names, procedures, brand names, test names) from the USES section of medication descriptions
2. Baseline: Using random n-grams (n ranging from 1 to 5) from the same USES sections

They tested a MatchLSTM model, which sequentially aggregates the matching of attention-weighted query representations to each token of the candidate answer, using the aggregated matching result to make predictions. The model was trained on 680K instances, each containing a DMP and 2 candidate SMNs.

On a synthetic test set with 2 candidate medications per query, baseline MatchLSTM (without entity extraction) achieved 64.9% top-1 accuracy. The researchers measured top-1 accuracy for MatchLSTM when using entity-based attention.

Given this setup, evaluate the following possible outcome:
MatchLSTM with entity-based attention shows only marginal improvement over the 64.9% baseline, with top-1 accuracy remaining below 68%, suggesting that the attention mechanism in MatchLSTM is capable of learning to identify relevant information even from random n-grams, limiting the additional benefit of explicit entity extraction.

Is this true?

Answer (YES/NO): NO